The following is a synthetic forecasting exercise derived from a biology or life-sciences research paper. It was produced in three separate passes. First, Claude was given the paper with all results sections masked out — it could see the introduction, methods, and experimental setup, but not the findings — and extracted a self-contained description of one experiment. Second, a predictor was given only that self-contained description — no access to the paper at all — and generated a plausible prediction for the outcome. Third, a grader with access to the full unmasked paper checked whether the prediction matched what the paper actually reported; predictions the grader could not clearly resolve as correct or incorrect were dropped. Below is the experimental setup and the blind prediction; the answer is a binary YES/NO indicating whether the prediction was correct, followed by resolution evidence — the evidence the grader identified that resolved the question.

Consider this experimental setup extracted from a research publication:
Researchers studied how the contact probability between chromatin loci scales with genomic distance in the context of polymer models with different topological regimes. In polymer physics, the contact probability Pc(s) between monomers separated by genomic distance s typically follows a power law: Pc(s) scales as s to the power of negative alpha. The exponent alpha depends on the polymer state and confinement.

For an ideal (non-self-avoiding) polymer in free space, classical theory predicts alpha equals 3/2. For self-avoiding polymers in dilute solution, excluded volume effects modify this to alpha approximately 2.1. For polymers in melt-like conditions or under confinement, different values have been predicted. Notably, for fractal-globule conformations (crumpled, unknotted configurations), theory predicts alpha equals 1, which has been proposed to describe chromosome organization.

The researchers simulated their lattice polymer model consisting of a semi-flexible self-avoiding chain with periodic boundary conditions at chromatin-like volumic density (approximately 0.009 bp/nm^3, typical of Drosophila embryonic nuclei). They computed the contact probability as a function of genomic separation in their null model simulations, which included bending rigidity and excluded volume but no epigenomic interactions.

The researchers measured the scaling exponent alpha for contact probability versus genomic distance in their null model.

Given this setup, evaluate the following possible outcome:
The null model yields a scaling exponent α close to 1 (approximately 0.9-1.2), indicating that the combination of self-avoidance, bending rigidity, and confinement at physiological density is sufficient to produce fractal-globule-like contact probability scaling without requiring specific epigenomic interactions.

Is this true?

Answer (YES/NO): YES